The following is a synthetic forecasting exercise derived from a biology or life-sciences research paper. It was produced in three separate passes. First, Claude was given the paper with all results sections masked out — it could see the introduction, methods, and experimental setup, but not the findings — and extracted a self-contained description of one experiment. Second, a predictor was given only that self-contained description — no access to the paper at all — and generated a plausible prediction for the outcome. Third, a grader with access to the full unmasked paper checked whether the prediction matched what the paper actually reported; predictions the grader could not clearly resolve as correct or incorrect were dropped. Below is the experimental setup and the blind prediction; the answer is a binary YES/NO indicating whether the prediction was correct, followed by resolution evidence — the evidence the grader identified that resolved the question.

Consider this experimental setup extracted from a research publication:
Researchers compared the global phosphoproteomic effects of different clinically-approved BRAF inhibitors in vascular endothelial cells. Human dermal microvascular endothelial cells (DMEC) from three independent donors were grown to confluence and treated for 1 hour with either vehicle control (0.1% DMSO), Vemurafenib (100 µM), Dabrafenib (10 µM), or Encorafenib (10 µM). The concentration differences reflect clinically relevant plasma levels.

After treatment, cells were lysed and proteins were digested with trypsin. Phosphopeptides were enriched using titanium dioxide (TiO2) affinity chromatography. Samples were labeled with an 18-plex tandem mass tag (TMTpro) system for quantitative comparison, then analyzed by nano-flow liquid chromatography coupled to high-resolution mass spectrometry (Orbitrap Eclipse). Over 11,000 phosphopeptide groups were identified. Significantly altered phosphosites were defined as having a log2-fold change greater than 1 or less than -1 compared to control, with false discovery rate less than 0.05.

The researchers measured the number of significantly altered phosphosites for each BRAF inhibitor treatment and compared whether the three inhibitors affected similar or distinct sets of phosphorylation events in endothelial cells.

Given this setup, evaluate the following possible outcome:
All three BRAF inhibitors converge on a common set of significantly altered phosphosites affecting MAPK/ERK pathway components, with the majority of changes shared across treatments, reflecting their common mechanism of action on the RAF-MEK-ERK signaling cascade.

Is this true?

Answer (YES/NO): NO